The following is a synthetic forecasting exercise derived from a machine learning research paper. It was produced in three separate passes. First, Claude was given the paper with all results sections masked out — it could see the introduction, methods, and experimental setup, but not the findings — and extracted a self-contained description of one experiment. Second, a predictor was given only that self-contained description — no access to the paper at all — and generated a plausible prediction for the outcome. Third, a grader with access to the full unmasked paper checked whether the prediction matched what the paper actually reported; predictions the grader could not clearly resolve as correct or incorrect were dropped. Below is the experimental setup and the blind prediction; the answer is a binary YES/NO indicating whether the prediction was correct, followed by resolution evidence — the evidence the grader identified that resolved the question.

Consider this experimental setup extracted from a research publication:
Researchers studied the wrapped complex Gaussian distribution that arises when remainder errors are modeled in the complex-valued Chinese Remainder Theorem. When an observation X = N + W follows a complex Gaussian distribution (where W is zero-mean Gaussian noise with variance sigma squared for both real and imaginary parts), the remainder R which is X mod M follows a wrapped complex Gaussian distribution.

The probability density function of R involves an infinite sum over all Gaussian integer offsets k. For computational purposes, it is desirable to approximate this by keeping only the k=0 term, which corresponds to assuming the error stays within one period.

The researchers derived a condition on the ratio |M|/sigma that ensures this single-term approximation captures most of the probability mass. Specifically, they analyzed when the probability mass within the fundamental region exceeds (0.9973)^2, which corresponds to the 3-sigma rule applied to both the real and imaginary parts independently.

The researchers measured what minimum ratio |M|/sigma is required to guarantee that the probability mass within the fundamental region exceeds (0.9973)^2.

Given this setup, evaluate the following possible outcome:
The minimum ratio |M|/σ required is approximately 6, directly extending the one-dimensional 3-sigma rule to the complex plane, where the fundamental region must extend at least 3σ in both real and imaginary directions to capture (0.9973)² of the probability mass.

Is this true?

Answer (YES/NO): NO